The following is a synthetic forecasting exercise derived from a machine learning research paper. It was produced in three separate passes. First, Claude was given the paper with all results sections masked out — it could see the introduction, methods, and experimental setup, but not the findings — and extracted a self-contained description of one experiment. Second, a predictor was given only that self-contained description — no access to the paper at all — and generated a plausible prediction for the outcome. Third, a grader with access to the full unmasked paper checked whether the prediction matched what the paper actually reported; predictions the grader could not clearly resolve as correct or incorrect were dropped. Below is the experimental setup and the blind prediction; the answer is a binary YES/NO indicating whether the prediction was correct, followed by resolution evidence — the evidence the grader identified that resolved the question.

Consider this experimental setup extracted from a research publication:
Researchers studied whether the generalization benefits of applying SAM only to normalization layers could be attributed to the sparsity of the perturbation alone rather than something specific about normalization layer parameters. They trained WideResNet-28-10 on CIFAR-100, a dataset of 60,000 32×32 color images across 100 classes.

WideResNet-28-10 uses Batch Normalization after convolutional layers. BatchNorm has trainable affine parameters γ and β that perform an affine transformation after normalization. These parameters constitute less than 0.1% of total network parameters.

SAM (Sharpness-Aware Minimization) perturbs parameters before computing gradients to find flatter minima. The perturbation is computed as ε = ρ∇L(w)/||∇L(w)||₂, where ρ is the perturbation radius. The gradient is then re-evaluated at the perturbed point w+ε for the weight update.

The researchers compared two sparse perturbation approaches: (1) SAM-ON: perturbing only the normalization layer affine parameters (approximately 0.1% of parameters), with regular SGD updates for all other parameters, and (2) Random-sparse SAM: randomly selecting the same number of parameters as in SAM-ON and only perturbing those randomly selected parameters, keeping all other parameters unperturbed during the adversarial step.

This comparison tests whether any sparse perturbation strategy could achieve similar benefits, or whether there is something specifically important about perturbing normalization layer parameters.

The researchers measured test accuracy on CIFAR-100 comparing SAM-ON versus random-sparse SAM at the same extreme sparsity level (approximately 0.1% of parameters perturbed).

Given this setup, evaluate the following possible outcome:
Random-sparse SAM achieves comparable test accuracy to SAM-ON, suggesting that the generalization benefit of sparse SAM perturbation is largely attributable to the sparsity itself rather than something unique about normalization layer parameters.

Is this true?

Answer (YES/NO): NO